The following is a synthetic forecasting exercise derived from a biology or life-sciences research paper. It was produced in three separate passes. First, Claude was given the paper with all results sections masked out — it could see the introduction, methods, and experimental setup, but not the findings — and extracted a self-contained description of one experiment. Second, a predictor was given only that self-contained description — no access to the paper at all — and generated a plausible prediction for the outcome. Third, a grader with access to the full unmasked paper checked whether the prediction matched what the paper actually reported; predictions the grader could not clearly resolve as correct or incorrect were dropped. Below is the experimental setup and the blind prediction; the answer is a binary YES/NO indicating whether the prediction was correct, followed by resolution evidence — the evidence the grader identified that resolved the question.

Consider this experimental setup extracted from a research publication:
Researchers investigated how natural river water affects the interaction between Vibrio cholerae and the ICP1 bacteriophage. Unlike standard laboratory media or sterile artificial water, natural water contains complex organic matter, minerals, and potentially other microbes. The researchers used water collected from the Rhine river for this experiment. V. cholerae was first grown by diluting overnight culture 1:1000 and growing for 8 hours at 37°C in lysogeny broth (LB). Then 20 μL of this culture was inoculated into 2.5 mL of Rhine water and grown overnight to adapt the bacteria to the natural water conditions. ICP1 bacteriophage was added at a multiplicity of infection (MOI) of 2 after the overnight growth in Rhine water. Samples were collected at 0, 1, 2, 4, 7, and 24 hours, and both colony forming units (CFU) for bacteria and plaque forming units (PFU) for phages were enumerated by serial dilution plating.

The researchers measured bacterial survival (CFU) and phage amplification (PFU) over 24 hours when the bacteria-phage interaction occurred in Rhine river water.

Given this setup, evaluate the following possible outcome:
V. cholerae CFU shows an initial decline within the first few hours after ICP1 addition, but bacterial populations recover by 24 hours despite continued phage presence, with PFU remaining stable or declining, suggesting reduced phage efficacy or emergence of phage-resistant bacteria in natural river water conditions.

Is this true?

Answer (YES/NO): NO